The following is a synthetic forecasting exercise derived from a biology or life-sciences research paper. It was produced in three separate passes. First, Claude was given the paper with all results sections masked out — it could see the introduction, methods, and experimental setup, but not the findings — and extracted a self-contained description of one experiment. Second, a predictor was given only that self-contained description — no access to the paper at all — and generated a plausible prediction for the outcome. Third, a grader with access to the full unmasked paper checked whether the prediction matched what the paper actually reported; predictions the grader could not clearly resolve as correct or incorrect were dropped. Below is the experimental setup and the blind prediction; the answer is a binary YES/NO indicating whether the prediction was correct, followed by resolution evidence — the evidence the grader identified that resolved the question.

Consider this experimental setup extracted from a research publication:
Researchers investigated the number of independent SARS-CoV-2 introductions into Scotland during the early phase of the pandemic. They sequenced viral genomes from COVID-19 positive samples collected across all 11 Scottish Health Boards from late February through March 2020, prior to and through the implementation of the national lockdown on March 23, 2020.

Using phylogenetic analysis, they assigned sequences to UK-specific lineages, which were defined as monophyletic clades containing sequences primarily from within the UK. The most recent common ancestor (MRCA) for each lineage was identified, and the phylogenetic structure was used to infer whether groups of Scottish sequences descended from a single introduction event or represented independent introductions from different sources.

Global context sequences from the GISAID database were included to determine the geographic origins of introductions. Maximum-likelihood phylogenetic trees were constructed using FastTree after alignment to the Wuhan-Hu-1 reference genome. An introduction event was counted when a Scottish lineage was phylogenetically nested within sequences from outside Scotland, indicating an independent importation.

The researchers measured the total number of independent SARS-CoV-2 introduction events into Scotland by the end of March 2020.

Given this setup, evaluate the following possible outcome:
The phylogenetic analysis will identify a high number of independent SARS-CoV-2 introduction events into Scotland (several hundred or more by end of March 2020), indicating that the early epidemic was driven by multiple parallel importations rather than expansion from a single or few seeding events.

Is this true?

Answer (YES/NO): YES